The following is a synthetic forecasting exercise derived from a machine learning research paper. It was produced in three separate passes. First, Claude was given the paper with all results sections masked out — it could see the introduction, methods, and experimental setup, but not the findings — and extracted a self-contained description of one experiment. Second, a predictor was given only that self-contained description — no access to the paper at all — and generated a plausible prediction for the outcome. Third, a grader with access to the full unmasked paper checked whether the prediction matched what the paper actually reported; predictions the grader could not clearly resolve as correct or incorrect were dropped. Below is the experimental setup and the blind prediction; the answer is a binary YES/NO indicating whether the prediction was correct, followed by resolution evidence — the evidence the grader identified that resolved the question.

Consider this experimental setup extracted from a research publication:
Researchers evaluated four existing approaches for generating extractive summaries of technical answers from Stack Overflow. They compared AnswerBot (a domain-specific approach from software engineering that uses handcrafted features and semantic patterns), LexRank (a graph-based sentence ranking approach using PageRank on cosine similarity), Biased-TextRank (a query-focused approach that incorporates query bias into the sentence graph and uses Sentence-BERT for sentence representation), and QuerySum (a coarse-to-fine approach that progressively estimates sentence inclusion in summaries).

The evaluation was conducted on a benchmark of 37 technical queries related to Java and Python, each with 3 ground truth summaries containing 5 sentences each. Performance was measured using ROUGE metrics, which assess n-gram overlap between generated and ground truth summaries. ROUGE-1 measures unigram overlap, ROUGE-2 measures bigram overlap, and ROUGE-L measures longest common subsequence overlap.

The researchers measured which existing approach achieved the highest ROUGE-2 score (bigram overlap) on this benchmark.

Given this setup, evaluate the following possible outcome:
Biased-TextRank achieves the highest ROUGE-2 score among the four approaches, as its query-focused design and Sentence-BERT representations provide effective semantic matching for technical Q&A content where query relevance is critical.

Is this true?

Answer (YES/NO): NO